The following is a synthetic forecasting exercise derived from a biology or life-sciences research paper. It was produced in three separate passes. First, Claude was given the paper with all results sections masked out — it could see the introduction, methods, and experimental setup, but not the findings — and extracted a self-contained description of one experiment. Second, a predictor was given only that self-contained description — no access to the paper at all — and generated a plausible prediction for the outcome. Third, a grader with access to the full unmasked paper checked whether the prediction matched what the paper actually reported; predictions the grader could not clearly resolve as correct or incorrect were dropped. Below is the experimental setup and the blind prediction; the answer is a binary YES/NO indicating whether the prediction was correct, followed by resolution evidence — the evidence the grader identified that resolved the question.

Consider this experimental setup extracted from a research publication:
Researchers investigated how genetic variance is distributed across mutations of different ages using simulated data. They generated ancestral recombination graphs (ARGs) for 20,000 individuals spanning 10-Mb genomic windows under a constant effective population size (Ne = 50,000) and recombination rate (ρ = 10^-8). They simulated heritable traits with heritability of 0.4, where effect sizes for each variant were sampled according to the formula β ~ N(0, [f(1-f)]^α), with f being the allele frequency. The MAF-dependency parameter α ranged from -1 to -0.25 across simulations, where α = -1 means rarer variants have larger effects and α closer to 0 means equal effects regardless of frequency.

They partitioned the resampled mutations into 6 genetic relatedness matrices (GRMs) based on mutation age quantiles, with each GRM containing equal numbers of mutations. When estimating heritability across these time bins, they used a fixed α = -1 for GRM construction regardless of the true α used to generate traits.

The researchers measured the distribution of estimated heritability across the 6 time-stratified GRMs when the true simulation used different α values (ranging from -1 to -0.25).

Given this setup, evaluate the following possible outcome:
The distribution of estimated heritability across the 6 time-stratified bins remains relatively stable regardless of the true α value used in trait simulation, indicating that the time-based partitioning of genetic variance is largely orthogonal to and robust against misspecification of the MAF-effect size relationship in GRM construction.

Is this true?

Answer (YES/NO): NO